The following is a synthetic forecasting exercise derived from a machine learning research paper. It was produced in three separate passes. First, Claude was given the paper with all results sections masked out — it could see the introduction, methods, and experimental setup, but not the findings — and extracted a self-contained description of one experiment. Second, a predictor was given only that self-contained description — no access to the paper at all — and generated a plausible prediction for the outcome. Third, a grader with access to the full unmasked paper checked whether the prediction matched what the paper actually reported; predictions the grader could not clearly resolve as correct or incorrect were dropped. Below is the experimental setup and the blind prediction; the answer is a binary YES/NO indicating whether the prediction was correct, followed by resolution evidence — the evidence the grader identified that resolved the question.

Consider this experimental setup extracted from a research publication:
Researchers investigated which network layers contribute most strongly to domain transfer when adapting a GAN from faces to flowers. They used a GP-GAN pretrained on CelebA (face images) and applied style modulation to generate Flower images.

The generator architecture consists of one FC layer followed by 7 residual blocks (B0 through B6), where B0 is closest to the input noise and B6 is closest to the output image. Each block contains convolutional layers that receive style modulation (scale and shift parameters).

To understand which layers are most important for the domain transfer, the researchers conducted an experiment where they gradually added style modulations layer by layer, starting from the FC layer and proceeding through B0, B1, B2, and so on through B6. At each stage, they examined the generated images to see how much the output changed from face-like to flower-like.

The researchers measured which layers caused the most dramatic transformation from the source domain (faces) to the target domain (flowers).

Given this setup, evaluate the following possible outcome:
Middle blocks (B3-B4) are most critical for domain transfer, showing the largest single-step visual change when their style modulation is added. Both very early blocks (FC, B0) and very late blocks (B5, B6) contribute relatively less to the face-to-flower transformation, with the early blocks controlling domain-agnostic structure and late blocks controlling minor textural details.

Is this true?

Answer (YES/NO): NO